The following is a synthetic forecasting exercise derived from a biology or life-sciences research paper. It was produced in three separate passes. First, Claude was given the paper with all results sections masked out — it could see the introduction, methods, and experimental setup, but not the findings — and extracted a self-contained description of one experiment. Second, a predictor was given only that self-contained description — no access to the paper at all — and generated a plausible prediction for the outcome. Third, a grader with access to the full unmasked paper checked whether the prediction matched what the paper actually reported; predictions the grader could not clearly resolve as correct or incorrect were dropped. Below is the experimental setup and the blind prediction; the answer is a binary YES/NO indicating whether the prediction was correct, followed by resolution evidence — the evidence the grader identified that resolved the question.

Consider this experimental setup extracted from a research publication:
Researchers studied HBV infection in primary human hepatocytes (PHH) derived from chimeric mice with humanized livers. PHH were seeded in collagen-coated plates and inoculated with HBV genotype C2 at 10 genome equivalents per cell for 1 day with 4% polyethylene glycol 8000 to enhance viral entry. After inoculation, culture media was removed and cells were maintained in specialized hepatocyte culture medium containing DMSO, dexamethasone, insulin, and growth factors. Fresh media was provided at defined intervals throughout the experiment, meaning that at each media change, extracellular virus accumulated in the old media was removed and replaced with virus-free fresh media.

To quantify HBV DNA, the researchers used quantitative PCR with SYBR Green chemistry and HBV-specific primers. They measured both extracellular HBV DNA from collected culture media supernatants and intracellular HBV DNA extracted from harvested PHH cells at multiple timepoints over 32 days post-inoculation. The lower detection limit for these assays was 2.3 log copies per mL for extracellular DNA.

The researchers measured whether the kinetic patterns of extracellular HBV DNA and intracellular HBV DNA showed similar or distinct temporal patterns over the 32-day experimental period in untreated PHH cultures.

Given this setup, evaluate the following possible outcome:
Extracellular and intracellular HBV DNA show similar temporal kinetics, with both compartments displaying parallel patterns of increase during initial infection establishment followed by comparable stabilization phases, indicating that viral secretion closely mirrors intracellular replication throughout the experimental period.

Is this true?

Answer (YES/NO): NO